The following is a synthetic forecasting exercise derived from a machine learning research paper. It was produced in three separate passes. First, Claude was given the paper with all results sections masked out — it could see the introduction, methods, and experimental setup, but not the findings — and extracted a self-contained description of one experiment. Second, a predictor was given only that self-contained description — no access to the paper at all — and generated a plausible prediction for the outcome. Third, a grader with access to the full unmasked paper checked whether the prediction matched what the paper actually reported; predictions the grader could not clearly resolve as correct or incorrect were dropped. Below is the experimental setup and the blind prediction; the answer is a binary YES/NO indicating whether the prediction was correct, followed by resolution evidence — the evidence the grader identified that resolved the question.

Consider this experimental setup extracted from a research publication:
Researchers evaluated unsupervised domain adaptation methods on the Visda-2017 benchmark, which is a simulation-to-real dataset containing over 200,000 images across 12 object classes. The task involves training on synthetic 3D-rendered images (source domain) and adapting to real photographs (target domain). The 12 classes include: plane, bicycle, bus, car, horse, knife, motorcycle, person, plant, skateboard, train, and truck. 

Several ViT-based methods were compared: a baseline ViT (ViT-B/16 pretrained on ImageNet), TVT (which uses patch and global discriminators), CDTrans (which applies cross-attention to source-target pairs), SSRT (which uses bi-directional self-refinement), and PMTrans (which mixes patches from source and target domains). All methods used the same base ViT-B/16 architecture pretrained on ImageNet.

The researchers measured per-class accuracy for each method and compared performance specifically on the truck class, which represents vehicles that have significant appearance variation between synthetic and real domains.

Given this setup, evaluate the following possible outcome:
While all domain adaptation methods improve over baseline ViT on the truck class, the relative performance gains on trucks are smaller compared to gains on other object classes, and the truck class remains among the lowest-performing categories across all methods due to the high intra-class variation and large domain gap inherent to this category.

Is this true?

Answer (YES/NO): NO